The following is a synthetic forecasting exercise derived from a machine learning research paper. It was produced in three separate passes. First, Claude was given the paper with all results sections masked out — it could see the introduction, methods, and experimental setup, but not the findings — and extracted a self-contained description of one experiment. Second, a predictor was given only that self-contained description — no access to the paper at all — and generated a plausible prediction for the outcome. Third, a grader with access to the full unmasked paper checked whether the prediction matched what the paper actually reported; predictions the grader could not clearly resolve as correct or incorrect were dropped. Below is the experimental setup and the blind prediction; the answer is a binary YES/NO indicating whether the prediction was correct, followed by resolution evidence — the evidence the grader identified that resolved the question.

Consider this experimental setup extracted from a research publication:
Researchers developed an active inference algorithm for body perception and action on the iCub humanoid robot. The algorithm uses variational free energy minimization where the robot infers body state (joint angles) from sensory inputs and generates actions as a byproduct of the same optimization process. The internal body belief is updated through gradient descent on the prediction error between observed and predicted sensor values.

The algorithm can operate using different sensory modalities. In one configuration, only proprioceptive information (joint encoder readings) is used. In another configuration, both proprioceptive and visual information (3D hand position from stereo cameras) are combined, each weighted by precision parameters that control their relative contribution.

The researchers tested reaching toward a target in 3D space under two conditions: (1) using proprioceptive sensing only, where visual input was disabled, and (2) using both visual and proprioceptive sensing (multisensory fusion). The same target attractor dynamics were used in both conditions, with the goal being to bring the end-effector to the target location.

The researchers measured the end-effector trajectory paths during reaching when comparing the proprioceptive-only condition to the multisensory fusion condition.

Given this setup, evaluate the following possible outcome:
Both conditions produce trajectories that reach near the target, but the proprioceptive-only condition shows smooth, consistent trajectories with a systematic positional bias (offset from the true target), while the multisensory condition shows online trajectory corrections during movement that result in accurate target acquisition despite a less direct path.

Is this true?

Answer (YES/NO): NO